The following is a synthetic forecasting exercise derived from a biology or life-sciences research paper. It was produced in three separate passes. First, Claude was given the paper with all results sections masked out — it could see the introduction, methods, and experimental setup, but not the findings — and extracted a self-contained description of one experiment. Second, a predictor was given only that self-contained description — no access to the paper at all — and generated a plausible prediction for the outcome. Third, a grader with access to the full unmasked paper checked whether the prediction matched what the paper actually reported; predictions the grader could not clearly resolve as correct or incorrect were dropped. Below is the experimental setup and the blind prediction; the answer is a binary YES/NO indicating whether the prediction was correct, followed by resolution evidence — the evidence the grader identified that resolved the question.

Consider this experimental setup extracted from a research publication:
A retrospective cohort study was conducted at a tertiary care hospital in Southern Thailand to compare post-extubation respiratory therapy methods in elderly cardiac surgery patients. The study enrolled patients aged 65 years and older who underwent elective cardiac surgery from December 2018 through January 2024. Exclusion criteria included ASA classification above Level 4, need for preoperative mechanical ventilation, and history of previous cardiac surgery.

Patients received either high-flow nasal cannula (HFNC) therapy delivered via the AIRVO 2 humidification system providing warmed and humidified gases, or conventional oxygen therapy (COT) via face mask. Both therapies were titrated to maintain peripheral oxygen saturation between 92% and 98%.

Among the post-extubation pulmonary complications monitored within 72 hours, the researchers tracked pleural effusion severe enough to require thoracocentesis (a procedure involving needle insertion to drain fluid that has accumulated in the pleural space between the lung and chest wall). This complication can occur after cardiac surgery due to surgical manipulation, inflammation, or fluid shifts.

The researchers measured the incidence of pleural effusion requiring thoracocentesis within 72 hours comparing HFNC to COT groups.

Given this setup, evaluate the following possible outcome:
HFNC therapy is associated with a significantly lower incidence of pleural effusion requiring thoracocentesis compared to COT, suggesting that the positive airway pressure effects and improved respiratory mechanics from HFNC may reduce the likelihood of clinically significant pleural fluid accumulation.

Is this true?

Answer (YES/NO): NO